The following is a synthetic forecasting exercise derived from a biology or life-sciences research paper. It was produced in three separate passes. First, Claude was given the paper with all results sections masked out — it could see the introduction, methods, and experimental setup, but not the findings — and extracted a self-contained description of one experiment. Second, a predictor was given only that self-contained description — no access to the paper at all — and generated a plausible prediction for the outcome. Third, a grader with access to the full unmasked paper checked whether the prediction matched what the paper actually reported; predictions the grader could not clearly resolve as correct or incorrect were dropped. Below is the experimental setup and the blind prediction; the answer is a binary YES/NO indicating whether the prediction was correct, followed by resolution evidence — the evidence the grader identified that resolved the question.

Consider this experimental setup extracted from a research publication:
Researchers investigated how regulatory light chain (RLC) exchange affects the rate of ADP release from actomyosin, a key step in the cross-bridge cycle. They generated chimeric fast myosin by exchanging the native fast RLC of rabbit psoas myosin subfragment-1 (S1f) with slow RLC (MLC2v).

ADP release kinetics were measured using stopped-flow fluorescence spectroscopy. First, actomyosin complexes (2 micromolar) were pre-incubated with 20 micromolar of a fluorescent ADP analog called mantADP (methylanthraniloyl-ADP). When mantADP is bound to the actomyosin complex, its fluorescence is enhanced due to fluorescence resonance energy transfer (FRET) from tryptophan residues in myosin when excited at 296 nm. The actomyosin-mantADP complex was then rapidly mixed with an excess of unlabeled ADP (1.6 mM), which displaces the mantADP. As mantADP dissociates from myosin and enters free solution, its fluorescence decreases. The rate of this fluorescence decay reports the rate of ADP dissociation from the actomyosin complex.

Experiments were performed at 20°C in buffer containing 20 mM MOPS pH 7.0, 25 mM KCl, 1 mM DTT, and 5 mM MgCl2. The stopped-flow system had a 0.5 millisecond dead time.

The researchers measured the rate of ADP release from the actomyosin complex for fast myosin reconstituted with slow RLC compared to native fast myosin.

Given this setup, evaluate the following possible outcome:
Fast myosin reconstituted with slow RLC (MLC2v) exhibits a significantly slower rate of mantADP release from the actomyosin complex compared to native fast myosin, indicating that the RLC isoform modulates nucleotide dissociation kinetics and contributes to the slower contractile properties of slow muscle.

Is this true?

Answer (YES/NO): NO